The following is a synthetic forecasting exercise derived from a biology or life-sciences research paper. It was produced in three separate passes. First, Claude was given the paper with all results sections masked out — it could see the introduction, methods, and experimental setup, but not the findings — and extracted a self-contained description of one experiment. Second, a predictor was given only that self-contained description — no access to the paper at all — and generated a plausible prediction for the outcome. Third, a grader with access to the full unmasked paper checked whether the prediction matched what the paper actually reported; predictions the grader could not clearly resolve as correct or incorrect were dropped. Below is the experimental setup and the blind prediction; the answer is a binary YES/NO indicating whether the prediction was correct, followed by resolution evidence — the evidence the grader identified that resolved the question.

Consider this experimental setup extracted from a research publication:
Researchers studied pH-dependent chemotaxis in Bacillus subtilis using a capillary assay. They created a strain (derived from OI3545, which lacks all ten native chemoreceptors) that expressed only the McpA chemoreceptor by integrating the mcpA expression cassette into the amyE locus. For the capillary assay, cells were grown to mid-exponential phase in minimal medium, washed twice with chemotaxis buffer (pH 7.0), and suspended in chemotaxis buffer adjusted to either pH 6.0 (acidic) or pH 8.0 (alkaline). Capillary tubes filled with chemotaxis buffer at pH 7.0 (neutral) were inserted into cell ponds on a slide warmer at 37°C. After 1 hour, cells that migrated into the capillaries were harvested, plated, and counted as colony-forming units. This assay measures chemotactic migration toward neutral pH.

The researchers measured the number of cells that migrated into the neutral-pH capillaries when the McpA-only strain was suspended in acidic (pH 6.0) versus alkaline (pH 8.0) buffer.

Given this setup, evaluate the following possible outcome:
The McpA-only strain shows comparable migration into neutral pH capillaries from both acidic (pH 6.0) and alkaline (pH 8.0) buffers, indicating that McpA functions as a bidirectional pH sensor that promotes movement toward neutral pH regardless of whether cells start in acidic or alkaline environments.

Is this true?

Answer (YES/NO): NO